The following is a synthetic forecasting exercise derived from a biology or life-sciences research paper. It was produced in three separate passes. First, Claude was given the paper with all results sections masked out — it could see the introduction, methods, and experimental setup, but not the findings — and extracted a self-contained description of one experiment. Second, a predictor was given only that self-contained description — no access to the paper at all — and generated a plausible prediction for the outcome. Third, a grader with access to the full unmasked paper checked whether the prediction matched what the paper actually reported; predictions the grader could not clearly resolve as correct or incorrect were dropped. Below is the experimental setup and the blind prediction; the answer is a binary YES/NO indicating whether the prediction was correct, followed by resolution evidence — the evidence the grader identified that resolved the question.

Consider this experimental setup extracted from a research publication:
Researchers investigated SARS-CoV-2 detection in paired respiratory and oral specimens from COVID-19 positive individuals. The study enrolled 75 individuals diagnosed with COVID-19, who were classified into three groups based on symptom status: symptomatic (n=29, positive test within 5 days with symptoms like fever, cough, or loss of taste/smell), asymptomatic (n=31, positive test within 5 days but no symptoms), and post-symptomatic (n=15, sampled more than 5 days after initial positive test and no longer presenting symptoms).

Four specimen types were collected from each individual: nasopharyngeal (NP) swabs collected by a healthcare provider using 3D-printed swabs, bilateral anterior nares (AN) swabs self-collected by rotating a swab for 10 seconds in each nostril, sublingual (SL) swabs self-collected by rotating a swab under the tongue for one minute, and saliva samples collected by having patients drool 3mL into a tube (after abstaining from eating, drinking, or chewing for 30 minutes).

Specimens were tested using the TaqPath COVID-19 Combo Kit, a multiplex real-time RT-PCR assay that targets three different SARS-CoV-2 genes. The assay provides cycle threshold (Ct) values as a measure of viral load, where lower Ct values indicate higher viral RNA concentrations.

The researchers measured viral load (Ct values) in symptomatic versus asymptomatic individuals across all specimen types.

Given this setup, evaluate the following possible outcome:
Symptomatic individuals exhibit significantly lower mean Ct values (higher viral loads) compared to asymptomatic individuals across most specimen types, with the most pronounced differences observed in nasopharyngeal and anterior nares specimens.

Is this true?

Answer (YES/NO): NO